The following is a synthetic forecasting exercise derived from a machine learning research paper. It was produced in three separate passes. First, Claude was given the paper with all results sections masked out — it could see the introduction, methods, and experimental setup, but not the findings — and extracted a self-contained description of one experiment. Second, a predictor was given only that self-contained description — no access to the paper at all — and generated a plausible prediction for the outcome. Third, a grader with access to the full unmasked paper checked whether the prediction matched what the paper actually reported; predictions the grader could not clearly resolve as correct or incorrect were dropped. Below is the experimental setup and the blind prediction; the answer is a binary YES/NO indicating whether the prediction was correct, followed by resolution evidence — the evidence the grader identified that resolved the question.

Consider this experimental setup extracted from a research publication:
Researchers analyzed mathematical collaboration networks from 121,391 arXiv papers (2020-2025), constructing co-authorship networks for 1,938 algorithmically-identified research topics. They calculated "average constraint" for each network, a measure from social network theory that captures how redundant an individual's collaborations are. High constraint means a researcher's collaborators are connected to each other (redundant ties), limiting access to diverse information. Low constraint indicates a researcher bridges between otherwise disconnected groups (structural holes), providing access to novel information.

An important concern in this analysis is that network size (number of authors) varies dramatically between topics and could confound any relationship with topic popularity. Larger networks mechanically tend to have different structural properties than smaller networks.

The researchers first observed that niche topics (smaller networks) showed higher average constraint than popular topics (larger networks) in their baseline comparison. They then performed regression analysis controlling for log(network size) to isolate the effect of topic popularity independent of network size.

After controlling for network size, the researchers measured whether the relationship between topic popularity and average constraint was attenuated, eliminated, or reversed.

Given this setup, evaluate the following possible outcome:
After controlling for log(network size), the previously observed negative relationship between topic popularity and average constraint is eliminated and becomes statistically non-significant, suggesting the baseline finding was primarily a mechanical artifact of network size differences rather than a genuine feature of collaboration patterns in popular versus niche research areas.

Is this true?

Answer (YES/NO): NO